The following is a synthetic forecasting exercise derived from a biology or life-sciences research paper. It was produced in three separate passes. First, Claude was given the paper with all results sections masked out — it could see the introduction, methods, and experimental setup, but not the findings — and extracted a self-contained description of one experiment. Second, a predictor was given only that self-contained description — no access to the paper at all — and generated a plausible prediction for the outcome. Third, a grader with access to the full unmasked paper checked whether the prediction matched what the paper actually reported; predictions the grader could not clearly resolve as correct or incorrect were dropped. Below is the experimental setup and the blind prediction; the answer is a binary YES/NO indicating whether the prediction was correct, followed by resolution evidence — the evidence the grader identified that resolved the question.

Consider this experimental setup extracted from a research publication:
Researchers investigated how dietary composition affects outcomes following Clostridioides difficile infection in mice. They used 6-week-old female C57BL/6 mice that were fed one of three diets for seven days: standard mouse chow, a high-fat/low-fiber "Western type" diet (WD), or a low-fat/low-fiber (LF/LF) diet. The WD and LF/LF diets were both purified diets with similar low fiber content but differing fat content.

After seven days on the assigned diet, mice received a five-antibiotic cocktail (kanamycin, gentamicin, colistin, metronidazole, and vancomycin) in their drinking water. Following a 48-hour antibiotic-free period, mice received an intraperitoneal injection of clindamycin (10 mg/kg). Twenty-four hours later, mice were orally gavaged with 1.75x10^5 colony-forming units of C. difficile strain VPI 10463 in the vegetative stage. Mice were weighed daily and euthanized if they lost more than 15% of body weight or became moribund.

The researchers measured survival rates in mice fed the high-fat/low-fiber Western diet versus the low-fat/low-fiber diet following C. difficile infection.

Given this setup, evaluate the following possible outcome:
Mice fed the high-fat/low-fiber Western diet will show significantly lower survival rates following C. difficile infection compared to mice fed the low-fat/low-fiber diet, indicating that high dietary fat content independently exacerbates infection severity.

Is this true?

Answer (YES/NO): YES